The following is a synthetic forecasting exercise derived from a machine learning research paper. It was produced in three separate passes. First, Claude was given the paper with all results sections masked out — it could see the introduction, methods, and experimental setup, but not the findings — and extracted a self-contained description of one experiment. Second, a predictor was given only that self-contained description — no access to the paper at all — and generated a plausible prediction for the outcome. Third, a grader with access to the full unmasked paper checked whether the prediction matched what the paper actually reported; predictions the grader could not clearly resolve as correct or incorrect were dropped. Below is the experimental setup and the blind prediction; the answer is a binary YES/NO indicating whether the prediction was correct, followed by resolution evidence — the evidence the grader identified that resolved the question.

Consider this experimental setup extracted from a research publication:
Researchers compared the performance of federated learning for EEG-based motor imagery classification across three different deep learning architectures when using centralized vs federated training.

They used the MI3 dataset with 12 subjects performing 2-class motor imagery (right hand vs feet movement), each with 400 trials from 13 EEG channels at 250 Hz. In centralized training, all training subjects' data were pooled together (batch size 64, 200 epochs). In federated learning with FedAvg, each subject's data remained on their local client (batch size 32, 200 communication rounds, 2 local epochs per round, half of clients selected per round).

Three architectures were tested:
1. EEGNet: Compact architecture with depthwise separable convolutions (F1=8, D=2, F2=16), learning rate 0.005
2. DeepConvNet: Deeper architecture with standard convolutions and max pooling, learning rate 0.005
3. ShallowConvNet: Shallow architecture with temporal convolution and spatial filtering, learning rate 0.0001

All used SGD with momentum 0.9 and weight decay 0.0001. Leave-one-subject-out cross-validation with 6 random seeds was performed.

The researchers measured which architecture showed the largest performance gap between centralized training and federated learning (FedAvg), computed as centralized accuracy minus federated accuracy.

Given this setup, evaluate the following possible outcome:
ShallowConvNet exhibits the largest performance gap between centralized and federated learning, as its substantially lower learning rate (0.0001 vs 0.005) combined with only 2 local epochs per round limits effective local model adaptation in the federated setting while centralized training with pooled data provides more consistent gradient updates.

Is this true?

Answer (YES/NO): NO